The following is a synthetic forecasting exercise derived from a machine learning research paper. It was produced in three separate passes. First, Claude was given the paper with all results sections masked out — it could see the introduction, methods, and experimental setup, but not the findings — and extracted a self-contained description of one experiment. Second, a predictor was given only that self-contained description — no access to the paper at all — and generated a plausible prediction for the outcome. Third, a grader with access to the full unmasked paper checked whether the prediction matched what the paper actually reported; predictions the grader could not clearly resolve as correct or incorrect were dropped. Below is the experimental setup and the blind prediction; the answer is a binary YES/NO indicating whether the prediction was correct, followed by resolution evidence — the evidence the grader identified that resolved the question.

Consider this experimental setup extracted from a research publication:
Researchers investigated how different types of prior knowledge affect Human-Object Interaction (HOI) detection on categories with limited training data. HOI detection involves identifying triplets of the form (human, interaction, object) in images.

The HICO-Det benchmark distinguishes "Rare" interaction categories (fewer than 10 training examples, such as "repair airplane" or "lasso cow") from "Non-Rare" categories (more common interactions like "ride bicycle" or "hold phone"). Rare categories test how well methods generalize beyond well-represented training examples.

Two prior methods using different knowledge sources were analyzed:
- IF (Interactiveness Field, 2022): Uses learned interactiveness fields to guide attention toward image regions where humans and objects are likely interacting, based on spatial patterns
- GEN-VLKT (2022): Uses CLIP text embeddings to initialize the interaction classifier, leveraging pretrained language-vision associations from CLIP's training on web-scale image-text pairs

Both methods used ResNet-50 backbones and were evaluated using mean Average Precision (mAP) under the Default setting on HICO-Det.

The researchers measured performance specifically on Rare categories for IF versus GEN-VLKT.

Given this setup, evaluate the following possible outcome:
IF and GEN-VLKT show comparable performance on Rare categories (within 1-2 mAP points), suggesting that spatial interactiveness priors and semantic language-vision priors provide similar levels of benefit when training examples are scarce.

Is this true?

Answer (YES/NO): YES